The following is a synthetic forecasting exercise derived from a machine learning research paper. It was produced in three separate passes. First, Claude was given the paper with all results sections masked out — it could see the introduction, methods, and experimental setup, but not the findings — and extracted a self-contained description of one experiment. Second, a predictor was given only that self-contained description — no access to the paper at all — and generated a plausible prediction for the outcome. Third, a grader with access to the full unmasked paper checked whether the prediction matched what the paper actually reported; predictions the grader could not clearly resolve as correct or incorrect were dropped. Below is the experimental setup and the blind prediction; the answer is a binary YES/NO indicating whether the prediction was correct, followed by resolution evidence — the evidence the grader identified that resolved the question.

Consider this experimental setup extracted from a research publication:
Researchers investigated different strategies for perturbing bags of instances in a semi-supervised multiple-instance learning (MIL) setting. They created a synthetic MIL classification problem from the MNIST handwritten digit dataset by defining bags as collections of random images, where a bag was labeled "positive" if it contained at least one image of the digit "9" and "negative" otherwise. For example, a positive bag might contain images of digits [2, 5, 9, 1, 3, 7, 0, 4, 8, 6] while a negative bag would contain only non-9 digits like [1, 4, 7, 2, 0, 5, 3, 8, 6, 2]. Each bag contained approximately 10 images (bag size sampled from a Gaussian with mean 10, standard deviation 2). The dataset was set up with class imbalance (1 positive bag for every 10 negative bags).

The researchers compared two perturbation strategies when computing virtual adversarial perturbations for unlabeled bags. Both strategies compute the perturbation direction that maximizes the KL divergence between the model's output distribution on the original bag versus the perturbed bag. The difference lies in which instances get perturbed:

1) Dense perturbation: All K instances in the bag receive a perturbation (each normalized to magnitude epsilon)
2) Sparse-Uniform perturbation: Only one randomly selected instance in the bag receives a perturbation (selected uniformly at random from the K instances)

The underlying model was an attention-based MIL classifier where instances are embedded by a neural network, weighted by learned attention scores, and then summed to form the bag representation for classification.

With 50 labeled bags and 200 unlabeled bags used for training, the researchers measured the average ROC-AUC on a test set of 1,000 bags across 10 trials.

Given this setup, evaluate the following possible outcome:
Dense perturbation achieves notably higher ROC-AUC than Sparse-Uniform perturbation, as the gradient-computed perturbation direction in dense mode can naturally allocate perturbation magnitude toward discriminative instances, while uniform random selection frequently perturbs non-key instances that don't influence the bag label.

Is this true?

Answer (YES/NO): NO